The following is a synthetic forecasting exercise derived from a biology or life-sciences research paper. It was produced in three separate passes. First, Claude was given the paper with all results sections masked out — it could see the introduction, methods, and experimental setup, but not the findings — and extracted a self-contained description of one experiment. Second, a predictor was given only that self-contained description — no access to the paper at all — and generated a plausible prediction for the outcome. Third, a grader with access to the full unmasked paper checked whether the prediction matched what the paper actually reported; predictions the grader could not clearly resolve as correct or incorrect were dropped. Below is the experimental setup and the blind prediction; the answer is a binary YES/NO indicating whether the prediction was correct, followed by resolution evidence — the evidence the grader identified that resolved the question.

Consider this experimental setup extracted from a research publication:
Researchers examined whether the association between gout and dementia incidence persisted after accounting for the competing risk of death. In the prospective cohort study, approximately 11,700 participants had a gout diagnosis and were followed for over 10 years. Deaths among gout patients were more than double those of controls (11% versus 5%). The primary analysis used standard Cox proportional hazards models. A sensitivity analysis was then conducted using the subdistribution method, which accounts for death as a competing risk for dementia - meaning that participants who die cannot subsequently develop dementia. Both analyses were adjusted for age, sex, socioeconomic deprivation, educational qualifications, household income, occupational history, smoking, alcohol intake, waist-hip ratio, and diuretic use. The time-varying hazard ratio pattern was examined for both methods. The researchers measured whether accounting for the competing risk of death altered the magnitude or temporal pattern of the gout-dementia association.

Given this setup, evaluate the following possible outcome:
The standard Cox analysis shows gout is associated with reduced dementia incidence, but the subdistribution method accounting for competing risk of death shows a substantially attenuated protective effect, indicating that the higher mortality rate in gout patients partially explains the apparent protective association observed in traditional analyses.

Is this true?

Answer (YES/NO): NO